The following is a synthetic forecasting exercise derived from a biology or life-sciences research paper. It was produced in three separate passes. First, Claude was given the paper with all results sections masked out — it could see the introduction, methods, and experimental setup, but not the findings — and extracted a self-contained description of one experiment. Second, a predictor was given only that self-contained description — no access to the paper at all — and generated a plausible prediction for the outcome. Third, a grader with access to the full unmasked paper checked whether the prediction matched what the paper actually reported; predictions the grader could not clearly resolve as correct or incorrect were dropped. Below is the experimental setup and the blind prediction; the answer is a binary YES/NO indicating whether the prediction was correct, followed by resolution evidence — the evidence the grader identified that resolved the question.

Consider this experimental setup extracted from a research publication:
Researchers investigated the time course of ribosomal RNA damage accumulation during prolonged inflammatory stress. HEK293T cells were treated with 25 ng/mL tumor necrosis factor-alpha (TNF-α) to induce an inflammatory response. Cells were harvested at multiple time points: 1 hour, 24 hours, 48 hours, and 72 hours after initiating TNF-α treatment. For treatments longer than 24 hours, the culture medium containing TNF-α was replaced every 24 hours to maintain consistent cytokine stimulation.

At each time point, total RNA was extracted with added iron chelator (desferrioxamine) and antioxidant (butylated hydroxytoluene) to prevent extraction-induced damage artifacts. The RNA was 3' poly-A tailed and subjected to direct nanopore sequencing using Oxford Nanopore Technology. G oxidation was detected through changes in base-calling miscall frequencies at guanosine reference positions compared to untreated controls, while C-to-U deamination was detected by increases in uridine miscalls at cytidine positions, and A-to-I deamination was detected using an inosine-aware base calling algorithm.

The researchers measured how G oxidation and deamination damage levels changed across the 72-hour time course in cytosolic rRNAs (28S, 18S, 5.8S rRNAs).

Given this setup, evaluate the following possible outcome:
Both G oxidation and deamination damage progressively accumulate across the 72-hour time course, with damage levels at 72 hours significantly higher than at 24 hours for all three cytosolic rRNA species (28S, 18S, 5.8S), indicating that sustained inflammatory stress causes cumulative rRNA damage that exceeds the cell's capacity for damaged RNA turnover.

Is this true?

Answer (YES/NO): NO